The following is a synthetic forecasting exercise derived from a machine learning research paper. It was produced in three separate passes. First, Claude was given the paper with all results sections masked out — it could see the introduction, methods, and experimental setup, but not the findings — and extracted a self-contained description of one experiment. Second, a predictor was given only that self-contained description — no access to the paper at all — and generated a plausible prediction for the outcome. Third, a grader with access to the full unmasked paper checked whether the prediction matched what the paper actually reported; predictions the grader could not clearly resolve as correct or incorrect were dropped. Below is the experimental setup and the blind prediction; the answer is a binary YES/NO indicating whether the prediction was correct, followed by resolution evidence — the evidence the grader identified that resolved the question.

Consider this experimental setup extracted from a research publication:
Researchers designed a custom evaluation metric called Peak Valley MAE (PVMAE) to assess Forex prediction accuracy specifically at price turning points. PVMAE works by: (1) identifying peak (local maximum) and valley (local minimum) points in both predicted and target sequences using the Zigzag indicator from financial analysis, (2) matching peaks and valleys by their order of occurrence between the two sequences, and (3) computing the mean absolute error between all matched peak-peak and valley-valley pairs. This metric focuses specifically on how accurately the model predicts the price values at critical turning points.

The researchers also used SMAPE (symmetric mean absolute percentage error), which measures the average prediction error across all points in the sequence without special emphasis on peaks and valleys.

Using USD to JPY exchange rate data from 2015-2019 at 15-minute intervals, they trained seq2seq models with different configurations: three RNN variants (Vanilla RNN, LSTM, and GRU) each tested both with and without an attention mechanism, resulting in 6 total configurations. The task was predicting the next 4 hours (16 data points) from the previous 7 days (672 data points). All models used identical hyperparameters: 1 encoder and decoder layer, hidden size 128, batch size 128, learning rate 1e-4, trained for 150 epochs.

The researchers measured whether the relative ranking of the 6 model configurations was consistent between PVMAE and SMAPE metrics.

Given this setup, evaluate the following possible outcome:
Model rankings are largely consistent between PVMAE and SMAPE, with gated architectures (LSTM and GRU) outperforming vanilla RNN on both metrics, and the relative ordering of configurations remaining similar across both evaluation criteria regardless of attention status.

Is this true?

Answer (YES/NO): NO